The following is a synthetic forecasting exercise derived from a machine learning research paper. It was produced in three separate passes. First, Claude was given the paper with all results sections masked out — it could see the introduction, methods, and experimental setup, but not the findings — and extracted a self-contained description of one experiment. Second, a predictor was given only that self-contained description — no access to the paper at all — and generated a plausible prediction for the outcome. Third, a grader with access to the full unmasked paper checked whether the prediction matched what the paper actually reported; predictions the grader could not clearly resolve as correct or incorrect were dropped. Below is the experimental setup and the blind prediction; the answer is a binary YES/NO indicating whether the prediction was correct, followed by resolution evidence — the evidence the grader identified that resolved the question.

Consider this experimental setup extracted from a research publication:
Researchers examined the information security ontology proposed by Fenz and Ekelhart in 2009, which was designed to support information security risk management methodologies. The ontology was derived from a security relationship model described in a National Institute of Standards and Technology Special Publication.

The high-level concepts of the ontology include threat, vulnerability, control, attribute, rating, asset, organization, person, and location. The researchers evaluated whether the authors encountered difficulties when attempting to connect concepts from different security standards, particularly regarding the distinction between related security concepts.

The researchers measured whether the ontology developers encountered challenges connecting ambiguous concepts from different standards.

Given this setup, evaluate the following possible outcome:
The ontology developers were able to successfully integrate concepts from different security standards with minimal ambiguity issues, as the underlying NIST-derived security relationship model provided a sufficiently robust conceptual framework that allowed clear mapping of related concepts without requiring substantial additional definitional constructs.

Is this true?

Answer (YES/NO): NO